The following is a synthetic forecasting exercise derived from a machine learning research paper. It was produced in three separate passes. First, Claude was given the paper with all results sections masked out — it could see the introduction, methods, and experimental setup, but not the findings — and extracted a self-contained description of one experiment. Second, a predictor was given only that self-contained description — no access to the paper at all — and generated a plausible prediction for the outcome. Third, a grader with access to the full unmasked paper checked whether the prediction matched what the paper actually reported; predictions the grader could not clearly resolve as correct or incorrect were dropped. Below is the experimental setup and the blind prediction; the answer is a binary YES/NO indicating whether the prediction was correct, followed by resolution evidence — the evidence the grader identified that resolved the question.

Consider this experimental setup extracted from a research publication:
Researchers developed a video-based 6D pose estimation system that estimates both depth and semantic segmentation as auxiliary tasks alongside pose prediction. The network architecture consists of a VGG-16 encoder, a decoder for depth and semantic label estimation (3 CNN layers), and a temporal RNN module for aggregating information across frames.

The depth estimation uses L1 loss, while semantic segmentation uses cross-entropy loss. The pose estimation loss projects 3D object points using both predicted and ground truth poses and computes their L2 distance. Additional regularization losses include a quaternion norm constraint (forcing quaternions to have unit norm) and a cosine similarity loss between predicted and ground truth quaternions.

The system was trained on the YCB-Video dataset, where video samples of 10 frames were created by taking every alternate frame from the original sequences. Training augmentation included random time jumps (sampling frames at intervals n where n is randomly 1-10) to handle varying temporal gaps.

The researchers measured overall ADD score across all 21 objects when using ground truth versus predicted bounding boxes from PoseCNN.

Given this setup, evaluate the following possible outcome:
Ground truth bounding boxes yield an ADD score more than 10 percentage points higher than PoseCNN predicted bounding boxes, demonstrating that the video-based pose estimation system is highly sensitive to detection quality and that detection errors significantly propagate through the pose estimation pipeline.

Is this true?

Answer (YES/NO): NO